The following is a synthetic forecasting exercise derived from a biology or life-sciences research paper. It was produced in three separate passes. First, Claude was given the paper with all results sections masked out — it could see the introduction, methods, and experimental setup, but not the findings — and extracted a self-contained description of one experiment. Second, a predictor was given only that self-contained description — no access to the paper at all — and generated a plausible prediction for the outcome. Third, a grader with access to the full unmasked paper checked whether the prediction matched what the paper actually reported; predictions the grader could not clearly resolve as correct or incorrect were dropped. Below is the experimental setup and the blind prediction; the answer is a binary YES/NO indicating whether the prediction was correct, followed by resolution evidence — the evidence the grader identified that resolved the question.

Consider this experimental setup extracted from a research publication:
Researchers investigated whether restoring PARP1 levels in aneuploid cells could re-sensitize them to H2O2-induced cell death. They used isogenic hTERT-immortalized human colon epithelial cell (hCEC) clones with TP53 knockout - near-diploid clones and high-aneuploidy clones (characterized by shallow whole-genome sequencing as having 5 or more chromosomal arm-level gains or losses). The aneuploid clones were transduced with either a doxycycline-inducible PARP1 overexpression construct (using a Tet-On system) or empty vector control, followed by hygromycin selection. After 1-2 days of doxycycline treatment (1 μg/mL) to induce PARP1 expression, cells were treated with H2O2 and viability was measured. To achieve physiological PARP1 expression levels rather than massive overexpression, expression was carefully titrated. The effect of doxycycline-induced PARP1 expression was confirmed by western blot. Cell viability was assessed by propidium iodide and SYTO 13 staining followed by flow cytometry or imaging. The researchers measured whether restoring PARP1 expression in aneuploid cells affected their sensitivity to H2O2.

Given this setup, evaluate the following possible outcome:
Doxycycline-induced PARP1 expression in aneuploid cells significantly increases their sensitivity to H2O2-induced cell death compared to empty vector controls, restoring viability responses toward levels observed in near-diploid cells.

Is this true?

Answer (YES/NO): YES